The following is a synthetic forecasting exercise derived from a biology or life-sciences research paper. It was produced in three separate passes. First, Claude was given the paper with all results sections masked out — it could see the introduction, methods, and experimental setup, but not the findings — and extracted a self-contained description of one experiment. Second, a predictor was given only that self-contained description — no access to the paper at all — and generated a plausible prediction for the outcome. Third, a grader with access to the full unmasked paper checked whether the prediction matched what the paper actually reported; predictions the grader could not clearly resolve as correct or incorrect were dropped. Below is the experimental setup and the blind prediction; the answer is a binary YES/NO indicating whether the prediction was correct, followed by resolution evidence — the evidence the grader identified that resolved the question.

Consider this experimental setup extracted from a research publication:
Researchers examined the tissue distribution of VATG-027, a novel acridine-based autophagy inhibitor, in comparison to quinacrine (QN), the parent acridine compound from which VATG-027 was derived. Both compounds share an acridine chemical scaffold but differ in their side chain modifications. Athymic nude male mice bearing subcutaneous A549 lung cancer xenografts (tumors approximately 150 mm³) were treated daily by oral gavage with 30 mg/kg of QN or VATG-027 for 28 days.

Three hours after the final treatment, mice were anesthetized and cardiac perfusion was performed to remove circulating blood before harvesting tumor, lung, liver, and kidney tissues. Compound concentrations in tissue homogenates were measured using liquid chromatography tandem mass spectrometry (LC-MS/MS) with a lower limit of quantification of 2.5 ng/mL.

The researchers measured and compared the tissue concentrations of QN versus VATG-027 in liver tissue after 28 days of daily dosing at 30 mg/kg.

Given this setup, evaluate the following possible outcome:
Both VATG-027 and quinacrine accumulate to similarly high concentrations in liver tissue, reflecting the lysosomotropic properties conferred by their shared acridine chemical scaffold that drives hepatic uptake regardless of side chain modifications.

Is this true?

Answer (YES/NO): YES